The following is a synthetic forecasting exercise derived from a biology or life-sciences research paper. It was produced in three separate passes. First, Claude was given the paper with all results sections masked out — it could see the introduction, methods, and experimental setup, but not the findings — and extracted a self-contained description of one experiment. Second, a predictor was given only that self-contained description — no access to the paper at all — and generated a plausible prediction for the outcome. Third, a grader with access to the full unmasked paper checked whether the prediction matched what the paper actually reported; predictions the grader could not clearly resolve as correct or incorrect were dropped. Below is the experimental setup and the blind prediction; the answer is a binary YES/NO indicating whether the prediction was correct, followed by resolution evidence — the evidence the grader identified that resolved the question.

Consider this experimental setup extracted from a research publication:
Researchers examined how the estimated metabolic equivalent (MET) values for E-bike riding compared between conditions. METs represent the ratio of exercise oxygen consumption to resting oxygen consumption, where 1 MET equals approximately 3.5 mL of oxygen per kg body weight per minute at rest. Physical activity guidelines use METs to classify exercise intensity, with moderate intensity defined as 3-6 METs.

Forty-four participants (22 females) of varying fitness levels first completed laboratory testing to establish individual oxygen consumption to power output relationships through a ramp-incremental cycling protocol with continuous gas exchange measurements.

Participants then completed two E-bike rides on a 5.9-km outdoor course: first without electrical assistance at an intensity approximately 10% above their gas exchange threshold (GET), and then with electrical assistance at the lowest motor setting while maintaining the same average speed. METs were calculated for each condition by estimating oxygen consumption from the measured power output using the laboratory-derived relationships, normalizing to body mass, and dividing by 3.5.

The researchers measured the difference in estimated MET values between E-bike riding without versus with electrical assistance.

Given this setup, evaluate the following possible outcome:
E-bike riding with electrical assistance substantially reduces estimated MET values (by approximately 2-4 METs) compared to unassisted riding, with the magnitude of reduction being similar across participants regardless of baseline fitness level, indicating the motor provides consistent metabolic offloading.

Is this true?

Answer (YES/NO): NO